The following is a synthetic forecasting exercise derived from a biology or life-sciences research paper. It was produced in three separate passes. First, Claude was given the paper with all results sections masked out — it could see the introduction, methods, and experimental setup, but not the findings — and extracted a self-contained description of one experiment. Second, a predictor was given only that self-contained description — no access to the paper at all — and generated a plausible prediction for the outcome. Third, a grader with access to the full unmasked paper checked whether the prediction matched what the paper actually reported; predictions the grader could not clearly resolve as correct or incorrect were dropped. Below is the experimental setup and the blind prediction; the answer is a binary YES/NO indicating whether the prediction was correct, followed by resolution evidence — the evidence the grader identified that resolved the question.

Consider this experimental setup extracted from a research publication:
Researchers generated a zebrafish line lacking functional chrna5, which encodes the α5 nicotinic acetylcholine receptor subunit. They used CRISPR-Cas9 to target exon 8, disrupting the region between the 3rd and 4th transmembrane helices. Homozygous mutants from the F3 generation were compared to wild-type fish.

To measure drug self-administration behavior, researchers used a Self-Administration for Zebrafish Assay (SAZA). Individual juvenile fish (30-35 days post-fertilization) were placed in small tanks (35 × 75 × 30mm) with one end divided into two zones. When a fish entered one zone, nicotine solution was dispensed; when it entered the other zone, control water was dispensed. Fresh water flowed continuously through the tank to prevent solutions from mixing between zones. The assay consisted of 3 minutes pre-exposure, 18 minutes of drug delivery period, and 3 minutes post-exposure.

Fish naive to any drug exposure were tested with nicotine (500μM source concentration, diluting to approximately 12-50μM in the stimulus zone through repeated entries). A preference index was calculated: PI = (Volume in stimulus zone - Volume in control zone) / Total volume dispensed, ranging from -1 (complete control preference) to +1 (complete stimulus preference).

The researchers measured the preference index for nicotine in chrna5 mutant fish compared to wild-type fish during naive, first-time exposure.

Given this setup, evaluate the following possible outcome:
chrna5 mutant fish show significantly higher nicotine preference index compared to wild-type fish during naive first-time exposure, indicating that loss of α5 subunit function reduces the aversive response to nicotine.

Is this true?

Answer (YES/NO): YES